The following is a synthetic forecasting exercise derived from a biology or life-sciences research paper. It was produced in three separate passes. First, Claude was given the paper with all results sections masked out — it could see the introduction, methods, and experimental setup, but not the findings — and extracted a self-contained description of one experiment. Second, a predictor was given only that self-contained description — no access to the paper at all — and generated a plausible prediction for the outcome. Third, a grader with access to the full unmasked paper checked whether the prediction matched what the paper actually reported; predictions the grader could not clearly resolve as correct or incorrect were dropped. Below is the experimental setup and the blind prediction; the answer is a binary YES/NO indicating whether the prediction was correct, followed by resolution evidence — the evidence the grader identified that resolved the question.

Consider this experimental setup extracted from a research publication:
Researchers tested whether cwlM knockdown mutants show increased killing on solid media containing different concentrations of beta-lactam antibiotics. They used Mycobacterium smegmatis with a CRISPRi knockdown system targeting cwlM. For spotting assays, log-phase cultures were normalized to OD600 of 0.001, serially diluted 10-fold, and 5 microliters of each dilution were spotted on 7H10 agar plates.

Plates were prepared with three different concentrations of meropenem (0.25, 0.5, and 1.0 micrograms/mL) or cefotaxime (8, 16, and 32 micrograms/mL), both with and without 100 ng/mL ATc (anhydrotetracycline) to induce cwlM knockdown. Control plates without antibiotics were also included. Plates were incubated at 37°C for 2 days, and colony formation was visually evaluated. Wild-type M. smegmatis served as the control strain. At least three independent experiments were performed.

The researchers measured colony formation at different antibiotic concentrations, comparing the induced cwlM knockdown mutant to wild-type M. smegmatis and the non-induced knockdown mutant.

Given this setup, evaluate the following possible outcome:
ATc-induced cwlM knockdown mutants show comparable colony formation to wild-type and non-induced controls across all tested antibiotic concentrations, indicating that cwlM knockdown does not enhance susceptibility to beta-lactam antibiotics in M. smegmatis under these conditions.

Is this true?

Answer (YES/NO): NO